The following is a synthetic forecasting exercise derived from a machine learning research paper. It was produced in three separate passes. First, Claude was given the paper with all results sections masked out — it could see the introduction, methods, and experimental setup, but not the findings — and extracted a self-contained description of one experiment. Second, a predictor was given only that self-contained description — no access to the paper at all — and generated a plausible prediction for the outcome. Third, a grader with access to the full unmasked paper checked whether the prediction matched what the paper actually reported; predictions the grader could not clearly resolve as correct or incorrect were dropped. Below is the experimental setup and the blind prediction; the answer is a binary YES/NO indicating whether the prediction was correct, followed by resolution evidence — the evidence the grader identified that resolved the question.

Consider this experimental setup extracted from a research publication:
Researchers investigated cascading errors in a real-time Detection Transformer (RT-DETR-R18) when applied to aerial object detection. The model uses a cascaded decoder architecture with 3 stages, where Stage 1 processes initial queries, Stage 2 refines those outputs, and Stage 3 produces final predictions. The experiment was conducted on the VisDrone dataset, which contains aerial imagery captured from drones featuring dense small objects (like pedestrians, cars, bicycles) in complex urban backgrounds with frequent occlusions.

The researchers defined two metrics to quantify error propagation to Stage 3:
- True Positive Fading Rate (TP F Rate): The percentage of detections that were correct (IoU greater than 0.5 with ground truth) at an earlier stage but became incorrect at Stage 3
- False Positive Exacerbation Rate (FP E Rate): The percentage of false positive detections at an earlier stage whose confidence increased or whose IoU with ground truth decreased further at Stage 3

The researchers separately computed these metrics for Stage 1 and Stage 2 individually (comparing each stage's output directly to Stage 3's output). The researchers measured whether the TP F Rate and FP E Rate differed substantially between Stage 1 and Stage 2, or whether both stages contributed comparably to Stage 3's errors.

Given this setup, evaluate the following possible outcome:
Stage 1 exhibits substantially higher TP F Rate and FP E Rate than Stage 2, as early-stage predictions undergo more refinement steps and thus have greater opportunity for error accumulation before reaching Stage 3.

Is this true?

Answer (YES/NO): NO